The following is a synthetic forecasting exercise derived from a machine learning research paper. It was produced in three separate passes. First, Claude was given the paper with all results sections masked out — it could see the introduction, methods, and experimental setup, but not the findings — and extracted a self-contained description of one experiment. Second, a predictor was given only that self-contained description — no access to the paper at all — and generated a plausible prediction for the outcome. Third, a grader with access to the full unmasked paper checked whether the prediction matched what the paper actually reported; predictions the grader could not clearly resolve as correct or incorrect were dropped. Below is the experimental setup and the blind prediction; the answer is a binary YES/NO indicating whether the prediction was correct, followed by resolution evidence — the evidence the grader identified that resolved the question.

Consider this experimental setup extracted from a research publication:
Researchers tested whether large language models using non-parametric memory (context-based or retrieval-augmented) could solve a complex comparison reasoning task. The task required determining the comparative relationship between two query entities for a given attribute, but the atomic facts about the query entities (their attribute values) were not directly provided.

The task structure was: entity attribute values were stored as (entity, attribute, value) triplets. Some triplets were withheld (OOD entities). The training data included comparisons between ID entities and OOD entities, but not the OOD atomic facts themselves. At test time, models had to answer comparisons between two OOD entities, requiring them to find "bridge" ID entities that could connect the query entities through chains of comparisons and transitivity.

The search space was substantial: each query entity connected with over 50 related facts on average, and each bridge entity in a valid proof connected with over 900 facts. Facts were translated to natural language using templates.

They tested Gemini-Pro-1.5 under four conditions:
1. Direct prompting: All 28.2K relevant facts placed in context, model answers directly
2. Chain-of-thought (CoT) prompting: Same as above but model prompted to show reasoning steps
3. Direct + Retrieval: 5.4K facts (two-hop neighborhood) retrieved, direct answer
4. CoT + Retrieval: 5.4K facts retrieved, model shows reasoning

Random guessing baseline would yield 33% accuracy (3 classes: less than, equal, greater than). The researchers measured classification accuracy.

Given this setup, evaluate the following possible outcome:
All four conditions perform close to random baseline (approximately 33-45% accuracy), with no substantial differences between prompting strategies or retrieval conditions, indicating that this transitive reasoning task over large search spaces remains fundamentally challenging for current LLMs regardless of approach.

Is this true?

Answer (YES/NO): NO